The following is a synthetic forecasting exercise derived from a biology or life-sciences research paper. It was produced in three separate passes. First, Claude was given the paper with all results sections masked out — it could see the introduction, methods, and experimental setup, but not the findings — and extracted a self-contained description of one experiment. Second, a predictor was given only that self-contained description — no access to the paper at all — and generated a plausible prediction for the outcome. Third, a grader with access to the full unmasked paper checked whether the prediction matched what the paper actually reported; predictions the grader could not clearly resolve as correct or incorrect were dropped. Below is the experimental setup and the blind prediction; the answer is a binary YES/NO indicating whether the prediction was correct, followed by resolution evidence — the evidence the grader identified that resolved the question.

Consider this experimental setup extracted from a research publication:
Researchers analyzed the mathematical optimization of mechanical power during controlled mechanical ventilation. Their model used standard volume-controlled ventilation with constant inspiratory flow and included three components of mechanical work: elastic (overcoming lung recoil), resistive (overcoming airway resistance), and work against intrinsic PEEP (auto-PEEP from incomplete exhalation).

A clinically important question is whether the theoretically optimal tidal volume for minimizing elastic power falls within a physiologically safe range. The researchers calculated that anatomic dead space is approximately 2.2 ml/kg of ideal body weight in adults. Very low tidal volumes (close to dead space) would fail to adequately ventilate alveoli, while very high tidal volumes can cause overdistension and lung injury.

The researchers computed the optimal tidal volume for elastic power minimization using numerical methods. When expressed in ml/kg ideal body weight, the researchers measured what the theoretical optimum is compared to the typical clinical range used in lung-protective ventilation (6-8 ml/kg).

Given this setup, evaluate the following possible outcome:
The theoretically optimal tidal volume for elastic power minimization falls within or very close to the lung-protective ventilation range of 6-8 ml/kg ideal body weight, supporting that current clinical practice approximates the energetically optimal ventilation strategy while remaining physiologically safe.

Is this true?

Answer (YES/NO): NO